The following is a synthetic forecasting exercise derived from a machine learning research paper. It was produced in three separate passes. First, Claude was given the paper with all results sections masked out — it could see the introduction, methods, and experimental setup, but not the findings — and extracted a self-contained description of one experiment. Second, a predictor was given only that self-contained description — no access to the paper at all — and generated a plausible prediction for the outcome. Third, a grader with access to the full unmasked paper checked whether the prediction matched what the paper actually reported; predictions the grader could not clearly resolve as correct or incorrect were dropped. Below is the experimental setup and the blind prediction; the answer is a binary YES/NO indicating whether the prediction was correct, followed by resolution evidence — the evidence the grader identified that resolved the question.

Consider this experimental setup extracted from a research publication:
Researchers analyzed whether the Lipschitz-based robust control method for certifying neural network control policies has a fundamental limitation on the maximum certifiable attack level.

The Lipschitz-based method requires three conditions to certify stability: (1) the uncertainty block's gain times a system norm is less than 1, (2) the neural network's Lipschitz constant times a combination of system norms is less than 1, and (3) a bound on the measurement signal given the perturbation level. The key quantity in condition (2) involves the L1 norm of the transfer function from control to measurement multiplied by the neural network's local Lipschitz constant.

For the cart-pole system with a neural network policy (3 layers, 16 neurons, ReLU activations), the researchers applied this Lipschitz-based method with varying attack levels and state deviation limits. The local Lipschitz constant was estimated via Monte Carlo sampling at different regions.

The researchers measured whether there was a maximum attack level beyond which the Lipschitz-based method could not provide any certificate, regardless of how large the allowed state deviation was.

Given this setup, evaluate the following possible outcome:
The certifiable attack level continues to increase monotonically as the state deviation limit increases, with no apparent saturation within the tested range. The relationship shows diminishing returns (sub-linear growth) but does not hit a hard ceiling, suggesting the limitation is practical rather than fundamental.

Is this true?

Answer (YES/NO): NO